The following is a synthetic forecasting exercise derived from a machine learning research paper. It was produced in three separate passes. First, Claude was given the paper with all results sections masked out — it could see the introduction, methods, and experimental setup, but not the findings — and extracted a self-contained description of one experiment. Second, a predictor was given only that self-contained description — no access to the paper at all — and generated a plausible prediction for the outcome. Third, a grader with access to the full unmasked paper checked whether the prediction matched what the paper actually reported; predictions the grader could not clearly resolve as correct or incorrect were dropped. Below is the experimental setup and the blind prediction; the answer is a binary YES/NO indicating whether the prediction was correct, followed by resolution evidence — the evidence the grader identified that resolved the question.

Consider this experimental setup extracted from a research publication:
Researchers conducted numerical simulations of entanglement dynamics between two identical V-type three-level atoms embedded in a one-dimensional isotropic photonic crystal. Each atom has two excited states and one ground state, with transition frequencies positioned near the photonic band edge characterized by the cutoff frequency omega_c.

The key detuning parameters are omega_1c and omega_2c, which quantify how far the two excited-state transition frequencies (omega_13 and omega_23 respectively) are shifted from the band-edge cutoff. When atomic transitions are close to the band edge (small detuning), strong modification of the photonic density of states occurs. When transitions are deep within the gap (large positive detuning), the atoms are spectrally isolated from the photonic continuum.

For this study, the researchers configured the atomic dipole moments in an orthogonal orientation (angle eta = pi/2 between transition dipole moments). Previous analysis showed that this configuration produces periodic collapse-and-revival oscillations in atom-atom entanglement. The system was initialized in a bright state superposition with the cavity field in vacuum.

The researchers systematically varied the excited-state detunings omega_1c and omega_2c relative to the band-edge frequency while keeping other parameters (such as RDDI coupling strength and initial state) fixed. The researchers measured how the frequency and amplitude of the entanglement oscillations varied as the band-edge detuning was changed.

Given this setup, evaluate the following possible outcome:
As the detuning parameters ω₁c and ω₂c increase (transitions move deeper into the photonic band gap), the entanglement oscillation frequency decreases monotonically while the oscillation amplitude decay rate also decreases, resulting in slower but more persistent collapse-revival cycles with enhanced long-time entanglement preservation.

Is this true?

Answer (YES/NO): NO